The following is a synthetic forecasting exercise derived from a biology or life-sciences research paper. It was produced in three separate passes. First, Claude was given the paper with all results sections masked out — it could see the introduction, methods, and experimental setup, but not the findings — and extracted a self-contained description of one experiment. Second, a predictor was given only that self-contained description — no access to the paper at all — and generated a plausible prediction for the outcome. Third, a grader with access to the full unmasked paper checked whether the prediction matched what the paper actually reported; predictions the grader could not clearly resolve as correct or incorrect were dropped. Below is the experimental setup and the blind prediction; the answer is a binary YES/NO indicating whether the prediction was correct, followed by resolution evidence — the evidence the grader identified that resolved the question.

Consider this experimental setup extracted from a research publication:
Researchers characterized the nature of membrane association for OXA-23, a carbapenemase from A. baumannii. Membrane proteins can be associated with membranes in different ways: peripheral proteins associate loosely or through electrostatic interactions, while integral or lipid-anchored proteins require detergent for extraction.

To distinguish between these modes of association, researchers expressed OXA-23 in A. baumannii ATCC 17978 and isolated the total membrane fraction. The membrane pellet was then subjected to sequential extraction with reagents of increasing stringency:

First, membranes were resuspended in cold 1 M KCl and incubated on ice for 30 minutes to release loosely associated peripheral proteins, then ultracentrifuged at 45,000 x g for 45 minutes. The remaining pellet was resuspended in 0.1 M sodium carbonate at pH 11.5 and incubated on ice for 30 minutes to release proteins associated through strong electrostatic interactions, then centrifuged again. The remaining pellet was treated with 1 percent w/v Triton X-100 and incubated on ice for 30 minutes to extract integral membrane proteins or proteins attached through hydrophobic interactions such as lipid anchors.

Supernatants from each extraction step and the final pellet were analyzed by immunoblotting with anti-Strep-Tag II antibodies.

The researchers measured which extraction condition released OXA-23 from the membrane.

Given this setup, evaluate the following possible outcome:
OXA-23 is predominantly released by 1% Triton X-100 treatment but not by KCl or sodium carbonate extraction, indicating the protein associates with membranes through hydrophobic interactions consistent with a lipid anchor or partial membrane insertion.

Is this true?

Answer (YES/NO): YES